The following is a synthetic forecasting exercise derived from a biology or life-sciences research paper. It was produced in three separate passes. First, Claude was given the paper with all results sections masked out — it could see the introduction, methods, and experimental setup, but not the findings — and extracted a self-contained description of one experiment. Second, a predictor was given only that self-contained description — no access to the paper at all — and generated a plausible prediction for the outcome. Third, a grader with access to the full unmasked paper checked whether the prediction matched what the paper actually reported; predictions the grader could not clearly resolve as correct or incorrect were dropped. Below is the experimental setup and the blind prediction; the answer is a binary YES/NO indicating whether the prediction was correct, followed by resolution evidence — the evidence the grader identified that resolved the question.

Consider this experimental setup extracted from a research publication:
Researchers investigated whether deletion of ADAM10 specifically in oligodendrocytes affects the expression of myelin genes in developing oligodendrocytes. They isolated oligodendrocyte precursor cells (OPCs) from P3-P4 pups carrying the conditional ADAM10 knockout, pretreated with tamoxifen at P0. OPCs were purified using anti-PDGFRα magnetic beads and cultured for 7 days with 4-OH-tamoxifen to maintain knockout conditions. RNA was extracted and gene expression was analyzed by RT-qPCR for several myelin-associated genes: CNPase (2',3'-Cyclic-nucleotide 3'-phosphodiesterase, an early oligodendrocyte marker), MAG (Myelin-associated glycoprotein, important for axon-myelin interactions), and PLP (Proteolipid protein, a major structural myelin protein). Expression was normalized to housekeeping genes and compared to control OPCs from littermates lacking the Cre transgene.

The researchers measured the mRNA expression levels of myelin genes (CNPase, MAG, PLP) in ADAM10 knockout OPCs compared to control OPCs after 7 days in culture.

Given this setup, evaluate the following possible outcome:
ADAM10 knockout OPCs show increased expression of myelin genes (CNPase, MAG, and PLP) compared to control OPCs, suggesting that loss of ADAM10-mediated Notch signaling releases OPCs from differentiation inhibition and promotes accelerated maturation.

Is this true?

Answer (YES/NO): NO